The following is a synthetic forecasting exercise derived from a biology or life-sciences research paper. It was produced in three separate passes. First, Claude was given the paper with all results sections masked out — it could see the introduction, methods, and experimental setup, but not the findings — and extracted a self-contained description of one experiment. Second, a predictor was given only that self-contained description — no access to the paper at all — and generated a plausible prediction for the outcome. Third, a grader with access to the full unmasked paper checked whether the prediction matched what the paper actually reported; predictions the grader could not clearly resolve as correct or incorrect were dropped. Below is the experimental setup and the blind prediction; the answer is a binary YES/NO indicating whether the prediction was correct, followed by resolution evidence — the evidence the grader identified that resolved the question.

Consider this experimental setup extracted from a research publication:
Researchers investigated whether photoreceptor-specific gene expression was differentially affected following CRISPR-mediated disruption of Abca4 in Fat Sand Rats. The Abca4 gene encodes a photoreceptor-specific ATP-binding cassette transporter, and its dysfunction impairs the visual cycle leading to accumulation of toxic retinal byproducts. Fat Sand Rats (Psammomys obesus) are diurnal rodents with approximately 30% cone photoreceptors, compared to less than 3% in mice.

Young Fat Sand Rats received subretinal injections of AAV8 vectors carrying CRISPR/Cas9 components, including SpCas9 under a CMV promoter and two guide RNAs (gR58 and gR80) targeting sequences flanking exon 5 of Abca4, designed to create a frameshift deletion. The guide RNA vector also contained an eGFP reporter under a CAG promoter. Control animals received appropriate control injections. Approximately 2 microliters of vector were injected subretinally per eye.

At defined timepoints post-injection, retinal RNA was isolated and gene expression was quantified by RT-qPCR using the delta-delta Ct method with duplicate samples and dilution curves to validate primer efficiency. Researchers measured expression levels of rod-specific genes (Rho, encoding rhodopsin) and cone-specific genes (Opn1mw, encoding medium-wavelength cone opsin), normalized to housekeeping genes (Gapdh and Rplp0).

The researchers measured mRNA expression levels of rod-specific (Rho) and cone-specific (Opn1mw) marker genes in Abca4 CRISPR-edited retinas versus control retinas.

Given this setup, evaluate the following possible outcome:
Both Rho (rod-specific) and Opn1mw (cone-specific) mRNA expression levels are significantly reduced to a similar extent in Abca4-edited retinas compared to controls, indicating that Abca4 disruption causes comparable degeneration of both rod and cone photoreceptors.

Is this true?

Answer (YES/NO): NO